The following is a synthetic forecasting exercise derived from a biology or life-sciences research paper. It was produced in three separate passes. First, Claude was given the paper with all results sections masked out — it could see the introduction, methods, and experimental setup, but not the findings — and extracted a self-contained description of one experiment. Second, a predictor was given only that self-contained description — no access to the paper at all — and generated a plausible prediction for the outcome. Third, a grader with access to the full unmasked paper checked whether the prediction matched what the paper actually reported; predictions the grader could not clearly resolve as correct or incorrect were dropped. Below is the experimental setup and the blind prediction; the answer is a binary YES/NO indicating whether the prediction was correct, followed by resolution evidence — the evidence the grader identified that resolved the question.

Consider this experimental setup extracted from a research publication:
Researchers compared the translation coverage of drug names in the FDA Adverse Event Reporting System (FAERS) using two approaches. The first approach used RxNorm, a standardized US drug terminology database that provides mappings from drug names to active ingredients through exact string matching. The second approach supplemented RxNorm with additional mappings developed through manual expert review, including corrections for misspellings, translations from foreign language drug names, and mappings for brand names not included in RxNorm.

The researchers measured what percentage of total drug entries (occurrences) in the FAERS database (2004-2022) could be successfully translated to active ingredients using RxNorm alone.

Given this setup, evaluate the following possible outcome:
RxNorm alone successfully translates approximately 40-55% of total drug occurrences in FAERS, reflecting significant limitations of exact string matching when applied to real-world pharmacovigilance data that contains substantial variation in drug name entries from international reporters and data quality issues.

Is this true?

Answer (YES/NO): NO